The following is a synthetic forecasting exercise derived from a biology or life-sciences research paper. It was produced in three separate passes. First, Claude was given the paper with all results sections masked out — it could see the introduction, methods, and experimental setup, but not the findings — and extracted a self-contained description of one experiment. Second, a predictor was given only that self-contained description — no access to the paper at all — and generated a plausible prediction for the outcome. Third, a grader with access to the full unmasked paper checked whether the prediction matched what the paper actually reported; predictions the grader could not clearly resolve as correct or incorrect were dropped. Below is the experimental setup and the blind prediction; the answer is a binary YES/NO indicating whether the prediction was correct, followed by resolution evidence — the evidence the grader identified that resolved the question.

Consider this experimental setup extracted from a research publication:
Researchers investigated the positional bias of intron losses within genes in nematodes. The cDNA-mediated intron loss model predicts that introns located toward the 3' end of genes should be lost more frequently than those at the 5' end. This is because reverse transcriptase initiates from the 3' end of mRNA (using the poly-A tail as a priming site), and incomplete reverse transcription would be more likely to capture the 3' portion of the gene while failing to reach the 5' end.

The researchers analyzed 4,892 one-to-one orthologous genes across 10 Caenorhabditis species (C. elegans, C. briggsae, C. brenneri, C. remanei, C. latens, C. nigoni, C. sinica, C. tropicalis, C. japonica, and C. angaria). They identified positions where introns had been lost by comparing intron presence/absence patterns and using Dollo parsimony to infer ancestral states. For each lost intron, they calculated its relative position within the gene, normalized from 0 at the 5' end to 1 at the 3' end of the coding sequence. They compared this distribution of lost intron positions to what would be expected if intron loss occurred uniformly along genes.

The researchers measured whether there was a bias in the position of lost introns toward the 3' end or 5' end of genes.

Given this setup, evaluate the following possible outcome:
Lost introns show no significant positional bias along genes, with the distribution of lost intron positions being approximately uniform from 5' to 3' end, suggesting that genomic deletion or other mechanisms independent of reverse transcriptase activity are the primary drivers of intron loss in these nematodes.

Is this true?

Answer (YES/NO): NO